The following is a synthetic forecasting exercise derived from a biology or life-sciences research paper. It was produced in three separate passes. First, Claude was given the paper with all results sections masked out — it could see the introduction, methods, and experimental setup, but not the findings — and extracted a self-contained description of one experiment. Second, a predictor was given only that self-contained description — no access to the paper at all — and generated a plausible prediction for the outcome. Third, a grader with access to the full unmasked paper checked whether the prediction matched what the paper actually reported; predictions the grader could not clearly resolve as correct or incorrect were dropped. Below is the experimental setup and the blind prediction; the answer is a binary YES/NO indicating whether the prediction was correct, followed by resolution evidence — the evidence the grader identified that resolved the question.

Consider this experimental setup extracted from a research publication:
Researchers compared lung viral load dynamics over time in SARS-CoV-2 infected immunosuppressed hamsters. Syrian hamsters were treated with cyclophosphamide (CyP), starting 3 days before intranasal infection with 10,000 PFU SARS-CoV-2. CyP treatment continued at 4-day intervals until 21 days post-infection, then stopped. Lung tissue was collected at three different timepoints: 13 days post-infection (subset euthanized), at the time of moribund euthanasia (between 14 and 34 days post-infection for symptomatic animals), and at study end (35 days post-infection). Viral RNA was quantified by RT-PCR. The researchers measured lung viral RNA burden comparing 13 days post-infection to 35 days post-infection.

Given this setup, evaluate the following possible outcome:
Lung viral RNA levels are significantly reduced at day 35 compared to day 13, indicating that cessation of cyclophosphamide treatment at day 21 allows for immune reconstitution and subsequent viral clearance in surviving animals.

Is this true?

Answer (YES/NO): YES